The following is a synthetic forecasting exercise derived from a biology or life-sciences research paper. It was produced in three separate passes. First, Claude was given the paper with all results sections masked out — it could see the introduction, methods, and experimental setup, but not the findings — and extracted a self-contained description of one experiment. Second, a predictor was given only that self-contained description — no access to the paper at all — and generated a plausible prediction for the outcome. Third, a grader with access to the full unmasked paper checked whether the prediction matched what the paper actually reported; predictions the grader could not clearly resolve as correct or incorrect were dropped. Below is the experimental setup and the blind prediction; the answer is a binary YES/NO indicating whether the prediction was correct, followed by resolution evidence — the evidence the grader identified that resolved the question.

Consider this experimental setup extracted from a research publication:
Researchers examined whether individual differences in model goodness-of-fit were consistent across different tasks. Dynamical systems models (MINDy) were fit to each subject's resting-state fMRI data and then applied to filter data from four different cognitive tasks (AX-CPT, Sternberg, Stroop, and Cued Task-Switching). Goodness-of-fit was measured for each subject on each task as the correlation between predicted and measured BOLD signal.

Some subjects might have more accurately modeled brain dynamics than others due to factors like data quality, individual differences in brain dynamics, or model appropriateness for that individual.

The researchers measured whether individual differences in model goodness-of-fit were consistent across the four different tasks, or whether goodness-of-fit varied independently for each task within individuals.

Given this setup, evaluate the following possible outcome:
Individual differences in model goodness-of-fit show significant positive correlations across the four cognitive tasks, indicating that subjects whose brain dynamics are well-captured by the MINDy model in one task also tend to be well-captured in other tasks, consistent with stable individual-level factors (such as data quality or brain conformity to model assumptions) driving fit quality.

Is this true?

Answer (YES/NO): YES